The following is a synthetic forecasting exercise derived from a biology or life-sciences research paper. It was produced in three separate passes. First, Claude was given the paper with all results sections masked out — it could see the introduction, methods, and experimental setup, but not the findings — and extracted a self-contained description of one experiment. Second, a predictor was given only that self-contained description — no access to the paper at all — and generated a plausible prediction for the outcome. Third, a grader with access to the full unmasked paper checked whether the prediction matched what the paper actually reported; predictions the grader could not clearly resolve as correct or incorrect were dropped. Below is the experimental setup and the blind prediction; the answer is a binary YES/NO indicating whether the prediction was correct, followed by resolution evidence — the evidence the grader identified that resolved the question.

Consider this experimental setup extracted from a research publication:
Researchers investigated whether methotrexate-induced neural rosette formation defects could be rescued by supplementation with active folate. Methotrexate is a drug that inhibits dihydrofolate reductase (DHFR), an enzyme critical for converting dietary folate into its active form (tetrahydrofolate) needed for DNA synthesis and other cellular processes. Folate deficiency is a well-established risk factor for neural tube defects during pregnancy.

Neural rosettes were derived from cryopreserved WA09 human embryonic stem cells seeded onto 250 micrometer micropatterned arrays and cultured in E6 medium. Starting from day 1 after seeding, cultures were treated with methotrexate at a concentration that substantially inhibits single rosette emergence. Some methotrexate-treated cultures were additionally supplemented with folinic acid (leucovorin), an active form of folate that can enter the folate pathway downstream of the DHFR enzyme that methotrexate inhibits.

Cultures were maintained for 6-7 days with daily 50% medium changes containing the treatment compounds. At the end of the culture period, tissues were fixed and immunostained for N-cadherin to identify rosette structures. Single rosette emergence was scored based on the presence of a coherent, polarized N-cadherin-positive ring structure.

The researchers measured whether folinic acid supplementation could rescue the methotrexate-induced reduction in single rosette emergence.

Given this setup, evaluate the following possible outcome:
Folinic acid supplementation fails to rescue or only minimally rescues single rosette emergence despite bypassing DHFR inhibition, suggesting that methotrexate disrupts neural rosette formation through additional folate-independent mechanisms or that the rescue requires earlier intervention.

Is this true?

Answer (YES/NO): NO